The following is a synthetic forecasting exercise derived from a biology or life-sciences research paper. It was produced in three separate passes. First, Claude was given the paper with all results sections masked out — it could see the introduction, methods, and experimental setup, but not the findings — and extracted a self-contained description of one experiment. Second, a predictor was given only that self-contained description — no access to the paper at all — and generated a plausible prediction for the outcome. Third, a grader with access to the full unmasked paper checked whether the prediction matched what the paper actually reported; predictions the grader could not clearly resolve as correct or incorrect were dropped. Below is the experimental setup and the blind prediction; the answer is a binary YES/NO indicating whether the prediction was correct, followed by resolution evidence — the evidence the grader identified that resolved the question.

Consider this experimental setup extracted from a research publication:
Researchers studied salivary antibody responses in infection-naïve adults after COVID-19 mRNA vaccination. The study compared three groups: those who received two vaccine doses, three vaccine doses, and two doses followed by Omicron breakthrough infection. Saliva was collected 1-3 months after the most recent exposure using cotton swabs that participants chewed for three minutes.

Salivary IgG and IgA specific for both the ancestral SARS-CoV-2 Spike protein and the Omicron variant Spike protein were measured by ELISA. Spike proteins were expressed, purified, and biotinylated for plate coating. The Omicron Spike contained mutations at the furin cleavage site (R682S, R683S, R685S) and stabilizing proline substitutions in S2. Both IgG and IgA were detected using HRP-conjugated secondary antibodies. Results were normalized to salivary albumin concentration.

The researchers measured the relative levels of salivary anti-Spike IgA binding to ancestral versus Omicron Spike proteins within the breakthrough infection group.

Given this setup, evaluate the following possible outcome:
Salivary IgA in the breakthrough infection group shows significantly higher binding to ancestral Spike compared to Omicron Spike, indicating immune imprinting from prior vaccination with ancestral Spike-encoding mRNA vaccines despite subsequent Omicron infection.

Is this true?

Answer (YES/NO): YES